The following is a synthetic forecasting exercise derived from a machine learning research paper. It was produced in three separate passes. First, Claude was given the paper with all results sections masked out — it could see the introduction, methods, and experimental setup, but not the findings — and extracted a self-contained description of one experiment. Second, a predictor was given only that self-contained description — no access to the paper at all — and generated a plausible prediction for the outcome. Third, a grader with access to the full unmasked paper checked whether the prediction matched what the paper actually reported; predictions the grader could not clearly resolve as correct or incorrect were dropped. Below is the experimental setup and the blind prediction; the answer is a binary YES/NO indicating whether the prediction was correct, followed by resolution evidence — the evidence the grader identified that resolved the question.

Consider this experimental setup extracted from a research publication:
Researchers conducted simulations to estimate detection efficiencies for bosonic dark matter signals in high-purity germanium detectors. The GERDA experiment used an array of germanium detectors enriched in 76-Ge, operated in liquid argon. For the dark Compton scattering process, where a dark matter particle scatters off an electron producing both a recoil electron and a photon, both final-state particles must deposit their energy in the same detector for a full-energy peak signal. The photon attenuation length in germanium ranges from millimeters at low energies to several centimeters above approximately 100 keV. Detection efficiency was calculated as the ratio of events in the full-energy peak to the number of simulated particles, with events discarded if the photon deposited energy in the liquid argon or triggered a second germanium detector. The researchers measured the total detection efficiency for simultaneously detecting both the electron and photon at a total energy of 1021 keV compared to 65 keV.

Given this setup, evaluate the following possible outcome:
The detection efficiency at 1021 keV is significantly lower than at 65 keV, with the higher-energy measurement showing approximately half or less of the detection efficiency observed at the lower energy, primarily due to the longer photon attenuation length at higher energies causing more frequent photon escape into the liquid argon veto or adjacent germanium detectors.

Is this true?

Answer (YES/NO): YES